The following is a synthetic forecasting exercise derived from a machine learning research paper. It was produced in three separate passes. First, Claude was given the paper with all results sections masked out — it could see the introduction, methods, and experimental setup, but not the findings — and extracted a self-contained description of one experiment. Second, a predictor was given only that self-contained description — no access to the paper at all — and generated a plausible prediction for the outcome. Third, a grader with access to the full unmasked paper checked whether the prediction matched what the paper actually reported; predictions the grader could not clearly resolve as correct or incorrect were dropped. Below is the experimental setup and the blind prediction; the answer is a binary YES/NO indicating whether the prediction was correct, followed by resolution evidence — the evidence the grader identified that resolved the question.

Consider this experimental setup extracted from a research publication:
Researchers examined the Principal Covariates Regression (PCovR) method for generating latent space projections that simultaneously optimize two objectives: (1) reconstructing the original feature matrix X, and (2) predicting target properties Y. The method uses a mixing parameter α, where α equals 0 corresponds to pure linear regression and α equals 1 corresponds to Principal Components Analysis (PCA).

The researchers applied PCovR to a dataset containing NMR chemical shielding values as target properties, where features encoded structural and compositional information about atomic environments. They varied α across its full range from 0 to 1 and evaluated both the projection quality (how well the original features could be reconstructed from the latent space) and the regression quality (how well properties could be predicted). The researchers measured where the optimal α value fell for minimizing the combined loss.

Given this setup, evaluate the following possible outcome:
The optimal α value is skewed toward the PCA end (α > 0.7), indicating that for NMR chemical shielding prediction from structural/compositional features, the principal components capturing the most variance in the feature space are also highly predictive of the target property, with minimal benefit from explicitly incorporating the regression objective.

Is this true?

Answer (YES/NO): NO